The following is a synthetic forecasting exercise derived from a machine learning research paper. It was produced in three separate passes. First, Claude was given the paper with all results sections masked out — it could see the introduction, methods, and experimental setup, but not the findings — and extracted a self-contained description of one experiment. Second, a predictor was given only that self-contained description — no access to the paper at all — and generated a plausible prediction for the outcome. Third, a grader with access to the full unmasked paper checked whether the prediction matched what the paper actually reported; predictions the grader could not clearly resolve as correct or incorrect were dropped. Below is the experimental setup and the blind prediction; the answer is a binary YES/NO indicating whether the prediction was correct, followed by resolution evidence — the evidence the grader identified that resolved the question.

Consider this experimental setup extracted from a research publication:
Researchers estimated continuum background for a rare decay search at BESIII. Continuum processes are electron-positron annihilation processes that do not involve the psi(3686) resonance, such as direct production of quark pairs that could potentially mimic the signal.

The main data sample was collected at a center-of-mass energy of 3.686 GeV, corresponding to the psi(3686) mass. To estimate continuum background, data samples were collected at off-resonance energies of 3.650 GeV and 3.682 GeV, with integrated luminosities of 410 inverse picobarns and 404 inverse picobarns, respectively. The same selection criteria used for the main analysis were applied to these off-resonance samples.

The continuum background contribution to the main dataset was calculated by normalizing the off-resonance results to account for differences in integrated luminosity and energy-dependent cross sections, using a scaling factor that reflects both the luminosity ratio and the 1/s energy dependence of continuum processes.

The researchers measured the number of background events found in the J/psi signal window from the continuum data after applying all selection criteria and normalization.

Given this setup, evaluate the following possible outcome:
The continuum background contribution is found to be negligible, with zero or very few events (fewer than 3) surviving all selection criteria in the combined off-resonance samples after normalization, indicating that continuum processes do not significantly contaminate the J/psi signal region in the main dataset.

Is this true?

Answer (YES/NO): YES